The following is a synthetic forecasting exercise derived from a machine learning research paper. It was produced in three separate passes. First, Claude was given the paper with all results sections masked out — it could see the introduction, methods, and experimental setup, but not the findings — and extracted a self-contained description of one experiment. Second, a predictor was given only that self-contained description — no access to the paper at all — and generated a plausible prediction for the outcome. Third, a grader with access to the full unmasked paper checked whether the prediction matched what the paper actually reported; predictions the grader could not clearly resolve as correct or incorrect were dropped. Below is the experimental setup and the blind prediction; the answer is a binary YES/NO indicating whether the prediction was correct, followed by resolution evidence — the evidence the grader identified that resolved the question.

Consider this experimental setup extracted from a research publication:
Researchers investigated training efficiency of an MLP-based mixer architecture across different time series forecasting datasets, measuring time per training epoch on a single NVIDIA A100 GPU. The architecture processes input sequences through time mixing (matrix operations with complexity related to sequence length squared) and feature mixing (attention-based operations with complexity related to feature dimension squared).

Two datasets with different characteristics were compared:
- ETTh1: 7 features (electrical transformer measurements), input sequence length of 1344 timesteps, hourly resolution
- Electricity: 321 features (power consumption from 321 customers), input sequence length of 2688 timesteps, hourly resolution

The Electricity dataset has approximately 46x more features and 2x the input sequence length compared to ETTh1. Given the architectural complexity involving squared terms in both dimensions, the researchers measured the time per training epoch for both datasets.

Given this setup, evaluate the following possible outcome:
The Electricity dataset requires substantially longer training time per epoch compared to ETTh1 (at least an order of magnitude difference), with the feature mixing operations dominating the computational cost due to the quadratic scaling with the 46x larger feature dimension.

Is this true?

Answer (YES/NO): YES